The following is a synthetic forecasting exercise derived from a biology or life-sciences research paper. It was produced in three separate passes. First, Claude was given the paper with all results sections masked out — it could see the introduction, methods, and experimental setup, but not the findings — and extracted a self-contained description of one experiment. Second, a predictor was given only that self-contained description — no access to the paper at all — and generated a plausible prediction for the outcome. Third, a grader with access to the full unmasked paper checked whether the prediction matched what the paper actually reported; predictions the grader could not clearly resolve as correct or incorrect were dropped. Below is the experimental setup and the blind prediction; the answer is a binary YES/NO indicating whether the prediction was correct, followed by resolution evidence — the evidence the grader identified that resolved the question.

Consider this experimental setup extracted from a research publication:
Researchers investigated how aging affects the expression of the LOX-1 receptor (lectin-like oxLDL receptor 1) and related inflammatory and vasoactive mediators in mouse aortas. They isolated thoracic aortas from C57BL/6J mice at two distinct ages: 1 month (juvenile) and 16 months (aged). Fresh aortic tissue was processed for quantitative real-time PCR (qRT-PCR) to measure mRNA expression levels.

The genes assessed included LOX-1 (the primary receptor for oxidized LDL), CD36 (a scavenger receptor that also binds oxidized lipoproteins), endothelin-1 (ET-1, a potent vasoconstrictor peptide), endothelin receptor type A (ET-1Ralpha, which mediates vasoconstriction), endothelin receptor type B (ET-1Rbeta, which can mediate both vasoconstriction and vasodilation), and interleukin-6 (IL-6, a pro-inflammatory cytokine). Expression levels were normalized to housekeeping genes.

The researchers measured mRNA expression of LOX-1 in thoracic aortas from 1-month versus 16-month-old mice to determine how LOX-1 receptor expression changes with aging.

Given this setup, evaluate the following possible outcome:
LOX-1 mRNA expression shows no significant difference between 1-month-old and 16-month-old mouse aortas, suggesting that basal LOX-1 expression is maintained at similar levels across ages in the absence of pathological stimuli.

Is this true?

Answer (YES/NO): NO